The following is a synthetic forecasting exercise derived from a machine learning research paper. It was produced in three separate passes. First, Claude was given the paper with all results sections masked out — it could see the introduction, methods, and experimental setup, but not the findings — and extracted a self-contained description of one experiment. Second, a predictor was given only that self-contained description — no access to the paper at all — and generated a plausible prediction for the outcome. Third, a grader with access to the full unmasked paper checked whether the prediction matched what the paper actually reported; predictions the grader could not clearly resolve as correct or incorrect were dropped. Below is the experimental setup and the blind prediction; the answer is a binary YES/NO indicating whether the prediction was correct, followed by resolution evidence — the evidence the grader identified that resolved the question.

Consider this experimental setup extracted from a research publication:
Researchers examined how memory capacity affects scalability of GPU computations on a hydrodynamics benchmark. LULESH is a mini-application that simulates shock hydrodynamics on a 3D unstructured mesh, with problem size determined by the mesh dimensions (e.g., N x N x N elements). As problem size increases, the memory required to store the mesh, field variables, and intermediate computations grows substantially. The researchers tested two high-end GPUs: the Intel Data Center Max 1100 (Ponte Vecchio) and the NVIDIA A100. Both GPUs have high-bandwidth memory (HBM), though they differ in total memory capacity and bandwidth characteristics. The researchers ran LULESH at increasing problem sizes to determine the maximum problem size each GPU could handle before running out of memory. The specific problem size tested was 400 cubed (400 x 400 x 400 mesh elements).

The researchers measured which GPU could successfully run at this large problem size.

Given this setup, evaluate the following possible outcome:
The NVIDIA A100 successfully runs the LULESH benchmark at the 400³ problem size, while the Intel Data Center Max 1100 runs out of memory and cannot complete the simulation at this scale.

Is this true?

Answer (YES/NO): NO